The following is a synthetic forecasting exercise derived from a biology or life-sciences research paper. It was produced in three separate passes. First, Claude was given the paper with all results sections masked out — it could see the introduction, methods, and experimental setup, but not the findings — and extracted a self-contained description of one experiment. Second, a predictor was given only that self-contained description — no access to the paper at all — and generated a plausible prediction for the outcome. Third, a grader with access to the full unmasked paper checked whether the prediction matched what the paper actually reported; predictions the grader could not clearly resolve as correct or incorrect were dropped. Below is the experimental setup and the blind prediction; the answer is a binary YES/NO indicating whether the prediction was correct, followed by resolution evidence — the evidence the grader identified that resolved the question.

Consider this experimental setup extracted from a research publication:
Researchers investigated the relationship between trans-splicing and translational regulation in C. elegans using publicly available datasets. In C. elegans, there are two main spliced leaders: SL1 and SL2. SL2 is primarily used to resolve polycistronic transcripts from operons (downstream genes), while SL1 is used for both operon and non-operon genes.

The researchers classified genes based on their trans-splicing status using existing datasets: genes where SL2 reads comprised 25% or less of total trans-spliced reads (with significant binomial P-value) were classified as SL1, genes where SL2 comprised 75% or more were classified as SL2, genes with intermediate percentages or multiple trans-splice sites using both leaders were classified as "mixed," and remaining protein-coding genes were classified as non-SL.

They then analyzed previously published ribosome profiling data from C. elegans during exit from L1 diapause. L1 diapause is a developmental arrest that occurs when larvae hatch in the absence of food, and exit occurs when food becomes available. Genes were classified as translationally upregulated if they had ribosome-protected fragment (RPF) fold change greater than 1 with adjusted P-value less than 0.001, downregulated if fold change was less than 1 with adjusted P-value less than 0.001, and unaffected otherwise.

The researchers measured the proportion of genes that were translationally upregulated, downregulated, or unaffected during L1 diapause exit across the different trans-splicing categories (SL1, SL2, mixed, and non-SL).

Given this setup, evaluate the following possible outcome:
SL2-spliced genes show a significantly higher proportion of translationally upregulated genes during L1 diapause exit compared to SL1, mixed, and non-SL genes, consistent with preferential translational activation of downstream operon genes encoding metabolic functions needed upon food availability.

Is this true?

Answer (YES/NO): NO